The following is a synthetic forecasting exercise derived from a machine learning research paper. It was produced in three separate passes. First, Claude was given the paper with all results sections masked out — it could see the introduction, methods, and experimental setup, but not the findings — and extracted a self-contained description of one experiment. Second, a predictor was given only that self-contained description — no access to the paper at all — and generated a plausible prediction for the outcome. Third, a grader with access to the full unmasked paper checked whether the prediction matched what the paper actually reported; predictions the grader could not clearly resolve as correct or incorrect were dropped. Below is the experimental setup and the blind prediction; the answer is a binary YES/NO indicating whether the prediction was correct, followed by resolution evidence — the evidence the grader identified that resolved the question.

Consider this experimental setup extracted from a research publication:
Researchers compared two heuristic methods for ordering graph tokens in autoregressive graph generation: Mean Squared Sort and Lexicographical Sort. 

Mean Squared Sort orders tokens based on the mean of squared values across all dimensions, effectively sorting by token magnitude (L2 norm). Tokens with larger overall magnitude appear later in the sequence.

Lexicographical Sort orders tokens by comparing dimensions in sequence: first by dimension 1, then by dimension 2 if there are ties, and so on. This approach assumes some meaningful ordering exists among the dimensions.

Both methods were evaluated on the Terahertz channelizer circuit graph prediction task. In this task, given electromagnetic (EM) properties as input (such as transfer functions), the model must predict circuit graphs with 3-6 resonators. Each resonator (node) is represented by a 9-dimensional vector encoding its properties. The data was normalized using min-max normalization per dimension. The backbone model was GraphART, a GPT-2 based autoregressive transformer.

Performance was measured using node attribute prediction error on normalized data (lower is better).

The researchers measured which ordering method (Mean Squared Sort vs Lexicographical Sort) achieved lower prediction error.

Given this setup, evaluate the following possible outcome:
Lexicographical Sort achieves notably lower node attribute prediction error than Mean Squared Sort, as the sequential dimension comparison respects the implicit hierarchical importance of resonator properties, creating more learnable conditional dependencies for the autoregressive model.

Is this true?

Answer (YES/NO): NO